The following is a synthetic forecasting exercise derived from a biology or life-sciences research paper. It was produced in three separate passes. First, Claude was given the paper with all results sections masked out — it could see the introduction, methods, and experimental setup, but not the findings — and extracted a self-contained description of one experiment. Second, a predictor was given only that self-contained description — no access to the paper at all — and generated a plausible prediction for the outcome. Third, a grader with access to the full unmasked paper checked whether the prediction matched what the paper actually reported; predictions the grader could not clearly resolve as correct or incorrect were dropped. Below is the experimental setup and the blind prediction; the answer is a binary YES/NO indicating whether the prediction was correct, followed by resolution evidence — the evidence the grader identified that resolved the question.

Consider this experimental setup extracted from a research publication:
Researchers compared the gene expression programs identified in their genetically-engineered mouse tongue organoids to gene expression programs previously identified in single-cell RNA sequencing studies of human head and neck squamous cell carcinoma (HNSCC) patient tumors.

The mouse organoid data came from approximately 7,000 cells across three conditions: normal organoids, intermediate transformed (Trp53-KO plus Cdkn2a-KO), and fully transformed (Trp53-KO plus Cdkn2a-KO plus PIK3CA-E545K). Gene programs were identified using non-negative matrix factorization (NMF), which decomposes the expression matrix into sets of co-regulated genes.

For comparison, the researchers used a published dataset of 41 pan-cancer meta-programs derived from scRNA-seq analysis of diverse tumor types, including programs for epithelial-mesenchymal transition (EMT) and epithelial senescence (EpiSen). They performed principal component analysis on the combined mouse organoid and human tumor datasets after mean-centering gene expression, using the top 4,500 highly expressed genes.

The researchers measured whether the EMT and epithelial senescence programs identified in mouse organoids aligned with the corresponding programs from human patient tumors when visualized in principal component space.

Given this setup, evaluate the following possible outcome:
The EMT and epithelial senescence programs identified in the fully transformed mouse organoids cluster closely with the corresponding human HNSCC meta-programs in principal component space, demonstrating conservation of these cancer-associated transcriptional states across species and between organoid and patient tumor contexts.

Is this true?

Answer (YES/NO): YES